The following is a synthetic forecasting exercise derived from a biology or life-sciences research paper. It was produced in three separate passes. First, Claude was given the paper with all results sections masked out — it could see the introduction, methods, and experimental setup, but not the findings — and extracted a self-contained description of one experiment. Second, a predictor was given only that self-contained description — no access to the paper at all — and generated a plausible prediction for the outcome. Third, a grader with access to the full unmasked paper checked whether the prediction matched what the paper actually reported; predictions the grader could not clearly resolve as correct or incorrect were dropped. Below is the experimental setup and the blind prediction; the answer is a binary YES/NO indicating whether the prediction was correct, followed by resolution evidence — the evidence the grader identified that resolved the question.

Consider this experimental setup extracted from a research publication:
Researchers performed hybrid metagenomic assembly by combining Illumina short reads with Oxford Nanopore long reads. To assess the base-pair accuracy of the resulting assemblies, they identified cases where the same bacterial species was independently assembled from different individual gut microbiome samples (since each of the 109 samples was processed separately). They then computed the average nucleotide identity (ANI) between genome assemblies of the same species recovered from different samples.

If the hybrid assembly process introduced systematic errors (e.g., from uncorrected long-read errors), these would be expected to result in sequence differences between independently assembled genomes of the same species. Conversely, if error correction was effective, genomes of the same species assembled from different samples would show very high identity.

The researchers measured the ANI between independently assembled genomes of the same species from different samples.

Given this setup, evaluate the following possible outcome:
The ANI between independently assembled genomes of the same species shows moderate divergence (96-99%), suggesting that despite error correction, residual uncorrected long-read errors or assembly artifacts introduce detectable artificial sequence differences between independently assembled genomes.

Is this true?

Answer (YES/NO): NO